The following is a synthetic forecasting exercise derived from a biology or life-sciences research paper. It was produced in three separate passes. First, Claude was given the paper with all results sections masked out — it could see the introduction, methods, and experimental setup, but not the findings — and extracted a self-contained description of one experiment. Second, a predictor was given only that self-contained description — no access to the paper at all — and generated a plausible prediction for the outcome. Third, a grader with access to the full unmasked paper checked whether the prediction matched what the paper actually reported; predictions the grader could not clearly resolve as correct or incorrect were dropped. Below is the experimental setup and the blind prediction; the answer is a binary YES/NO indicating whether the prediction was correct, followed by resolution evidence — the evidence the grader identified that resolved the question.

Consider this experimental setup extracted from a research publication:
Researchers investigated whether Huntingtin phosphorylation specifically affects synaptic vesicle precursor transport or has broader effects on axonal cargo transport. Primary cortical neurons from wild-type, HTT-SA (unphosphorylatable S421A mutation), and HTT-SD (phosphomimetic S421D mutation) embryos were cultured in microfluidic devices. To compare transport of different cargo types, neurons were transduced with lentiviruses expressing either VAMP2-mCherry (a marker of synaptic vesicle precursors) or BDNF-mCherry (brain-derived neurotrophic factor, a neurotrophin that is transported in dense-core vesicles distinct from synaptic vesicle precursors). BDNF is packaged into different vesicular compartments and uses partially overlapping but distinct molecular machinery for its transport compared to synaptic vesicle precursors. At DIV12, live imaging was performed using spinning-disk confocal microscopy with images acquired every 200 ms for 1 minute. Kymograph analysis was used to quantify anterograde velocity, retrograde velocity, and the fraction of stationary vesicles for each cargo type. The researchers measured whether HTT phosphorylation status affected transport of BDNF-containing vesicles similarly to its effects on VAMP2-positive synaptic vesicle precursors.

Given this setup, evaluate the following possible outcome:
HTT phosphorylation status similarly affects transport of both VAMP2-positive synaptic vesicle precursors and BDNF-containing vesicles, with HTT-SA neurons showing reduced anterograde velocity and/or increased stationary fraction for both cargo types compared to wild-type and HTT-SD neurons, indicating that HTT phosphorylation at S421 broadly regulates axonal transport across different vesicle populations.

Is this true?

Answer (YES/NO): NO